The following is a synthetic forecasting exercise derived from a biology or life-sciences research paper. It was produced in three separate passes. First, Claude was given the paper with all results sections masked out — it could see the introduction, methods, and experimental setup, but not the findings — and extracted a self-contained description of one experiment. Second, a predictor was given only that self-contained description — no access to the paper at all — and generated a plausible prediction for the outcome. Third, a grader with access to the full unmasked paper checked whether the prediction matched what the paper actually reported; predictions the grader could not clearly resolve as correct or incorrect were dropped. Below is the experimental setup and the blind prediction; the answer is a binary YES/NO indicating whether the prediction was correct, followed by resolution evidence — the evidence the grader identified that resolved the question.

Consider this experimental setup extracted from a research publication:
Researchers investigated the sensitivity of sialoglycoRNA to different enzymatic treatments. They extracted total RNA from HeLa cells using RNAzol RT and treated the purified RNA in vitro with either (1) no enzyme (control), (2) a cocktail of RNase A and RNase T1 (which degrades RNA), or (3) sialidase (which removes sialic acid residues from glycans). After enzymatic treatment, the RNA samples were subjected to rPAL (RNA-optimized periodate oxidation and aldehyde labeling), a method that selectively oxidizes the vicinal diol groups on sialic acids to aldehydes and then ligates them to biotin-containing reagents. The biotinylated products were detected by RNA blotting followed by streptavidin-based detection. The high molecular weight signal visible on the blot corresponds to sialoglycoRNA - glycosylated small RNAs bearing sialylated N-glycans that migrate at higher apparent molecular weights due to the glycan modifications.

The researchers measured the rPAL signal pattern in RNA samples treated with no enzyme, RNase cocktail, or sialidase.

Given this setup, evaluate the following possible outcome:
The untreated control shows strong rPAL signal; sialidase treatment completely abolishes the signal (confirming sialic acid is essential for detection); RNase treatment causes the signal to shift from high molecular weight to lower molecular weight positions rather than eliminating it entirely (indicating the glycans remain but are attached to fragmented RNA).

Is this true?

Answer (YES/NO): NO